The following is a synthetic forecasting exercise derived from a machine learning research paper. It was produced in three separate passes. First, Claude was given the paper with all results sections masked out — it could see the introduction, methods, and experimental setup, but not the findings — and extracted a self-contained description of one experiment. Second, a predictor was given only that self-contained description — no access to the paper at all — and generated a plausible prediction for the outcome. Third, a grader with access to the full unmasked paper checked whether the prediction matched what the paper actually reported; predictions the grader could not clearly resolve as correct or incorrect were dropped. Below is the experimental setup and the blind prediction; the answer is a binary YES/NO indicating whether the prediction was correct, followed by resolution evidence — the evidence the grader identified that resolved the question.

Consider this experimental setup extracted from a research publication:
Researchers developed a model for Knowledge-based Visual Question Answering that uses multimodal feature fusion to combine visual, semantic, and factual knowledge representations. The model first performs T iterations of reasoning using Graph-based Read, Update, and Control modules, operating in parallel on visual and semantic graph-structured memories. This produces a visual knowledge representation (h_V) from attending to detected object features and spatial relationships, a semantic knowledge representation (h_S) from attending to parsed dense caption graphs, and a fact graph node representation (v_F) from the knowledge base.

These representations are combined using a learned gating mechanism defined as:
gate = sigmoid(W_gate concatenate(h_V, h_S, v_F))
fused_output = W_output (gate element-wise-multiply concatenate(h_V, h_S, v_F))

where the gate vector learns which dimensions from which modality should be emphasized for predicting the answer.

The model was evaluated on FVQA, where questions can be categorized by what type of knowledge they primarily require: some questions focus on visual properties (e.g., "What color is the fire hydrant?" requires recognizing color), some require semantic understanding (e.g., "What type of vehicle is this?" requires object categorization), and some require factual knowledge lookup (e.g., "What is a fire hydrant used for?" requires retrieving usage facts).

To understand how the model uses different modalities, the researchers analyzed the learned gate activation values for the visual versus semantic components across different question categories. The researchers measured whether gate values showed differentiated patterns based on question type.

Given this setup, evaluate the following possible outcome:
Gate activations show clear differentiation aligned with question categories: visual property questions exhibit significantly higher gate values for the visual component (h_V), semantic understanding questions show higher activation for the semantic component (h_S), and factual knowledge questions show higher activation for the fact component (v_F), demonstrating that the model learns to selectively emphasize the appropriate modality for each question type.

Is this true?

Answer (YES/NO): NO